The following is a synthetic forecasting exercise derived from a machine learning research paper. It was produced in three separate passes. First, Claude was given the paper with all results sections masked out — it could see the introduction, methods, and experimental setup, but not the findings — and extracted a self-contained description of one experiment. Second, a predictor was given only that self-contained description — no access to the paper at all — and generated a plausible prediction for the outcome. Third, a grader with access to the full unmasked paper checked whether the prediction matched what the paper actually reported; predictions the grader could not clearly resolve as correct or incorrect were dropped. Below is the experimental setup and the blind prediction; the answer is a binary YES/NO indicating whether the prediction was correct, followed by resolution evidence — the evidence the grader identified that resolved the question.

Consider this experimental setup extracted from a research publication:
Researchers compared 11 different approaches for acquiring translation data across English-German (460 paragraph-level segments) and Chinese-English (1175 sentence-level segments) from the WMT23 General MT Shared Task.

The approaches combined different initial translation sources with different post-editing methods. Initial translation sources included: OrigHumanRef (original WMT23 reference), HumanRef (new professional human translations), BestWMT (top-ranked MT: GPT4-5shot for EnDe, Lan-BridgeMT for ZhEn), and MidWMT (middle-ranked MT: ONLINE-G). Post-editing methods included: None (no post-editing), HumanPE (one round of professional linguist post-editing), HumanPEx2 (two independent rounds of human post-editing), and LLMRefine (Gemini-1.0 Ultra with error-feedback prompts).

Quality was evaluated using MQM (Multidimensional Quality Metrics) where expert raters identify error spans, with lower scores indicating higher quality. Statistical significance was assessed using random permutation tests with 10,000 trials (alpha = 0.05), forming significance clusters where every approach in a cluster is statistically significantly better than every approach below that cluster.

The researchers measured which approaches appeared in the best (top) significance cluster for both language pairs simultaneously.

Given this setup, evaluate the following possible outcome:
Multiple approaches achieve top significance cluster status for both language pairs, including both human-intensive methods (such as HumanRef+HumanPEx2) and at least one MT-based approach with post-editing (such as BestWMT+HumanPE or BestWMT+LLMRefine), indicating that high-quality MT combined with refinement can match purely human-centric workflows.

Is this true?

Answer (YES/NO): NO